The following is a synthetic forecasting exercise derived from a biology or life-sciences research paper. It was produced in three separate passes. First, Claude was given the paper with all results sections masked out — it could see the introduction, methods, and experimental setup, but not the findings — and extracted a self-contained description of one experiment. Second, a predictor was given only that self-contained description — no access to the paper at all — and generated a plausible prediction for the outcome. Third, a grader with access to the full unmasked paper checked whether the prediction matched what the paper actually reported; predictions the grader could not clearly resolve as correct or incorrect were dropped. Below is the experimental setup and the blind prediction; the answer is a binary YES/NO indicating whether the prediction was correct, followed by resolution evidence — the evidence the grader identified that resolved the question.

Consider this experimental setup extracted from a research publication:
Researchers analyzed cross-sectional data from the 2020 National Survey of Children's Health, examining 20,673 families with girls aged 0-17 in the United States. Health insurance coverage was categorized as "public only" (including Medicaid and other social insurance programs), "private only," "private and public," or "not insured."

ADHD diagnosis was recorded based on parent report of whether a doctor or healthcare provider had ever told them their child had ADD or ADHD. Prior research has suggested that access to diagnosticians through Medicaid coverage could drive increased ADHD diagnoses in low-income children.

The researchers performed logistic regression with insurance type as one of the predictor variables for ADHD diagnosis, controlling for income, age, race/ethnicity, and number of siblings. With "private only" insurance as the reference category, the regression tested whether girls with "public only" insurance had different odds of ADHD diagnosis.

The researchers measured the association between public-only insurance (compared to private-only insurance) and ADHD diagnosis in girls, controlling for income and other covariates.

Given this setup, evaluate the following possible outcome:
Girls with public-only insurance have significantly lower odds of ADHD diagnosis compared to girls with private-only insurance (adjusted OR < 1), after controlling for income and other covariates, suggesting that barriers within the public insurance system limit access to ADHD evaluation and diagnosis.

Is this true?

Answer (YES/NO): NO